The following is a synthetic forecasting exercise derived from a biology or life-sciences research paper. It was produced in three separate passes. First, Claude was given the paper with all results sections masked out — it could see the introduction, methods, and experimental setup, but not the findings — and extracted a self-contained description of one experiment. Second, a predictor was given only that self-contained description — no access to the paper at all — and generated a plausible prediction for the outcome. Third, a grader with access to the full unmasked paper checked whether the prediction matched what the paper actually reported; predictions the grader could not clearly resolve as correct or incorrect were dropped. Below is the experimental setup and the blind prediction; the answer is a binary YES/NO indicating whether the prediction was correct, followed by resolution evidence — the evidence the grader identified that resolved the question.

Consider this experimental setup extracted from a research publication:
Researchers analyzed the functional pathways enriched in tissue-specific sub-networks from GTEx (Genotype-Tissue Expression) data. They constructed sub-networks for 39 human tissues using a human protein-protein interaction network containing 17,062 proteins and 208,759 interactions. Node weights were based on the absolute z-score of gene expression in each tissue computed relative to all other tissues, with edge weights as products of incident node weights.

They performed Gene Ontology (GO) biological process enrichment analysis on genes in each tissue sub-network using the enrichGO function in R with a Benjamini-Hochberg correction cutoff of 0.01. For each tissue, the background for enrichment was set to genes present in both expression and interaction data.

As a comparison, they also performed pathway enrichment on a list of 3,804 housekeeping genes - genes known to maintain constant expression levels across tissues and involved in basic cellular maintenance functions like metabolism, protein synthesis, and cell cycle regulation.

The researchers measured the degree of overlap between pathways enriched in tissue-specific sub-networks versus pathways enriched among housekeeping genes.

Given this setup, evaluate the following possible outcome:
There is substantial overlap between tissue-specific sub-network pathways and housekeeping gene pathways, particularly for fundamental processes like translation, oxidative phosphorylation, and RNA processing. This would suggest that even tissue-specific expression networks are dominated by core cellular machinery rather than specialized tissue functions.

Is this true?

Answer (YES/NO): NO